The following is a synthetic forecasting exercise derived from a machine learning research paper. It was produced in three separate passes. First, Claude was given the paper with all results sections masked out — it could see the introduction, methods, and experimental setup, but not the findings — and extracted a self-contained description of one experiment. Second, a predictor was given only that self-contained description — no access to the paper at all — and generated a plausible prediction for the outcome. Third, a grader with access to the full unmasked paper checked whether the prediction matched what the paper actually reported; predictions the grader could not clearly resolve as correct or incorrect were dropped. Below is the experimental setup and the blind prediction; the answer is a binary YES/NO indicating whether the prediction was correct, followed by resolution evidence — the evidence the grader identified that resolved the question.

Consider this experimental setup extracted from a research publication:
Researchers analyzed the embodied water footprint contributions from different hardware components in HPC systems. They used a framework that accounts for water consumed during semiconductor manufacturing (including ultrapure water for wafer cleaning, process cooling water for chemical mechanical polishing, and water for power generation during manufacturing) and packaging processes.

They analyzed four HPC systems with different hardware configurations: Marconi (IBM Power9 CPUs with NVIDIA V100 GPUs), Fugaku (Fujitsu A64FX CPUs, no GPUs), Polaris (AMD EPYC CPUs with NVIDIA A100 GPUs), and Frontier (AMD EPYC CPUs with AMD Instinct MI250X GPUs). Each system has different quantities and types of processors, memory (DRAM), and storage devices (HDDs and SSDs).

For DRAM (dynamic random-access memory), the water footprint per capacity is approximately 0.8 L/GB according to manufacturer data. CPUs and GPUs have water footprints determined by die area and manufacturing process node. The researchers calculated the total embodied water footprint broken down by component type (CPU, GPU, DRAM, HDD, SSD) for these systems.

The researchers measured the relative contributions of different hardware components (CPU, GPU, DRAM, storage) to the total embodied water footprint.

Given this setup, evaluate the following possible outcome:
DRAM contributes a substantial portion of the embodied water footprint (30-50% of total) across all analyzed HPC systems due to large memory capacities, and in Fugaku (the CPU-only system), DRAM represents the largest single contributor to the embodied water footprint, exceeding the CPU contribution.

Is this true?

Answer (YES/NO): NO